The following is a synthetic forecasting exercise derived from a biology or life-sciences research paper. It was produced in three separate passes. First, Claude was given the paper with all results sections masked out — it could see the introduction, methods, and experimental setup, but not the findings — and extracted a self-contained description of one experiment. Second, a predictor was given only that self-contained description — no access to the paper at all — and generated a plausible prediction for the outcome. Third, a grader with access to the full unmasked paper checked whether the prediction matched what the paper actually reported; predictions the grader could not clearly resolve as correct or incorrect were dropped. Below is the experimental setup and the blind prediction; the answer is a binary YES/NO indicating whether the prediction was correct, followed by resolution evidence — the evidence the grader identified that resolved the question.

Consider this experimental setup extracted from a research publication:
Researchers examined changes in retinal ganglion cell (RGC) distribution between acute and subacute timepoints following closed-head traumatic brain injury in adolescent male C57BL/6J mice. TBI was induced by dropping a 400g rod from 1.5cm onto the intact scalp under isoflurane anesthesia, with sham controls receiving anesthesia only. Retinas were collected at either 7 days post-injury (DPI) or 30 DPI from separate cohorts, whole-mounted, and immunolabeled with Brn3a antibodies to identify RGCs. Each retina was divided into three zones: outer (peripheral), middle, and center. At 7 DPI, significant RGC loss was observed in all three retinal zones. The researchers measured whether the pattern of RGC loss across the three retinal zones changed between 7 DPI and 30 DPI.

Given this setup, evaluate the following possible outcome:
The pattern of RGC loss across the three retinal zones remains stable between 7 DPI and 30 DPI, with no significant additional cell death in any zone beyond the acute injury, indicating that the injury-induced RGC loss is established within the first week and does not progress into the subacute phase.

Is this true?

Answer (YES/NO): NO